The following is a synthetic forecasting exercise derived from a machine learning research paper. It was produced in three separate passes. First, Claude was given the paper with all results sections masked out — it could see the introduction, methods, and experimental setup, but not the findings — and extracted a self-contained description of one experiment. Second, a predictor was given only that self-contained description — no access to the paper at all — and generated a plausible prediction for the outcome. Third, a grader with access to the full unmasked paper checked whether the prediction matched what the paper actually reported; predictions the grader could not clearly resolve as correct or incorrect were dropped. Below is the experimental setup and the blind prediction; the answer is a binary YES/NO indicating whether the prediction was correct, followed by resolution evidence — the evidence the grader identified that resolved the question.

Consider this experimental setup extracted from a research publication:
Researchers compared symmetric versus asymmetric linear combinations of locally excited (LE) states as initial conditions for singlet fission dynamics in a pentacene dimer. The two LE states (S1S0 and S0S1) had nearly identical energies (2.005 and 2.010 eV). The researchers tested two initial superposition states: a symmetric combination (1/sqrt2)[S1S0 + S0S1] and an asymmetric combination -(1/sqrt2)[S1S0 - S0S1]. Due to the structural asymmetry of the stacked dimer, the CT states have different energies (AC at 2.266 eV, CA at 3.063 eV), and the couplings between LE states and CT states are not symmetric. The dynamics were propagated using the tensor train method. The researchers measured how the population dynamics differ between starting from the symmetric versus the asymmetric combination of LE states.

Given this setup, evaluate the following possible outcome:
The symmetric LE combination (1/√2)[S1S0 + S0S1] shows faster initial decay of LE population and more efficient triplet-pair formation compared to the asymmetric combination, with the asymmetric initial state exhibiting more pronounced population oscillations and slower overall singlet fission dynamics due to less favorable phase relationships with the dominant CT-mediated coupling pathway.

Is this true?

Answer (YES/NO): NO